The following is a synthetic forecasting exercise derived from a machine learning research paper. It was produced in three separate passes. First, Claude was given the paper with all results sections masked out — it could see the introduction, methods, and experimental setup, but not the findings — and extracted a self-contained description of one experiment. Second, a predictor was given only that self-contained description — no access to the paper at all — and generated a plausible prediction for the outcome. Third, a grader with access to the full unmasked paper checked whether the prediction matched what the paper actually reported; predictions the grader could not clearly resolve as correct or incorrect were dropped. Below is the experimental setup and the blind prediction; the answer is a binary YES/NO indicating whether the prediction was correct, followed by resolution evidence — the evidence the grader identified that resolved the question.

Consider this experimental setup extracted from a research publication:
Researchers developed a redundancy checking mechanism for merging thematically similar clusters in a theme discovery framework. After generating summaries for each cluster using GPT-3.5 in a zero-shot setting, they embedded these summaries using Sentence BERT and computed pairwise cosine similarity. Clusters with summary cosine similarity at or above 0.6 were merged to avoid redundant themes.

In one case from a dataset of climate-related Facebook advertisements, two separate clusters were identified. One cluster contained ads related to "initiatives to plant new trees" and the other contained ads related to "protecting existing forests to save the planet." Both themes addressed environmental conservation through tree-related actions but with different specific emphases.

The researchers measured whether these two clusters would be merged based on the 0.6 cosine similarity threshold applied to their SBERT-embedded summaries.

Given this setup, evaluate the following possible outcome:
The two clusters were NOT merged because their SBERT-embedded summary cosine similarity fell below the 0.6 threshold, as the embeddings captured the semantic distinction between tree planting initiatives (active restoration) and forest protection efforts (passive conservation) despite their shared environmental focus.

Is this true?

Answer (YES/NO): NO